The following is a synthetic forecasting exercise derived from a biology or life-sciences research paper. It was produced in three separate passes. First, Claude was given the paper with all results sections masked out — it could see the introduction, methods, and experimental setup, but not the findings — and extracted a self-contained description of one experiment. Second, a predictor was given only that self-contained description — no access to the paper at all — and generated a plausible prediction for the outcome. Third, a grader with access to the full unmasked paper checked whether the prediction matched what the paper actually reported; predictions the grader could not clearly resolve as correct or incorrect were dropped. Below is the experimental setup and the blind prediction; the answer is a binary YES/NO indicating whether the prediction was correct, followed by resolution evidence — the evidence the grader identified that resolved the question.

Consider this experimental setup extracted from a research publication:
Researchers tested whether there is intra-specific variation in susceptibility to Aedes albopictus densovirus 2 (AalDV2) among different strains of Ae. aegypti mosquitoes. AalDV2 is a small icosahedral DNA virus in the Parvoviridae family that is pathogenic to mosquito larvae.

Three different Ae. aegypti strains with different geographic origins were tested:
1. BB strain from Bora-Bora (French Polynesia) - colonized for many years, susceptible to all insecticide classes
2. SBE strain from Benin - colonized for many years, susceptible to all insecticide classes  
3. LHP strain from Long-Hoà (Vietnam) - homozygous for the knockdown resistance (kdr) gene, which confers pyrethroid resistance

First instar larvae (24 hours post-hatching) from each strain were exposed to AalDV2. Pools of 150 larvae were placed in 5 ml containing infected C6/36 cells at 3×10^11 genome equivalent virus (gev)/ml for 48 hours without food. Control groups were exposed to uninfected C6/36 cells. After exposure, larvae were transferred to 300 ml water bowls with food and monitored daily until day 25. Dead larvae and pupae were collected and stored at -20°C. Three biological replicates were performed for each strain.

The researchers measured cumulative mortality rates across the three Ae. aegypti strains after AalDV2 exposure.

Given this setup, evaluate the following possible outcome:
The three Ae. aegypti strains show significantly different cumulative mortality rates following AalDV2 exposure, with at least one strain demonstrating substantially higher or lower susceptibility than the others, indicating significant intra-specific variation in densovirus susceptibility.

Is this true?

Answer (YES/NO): YES